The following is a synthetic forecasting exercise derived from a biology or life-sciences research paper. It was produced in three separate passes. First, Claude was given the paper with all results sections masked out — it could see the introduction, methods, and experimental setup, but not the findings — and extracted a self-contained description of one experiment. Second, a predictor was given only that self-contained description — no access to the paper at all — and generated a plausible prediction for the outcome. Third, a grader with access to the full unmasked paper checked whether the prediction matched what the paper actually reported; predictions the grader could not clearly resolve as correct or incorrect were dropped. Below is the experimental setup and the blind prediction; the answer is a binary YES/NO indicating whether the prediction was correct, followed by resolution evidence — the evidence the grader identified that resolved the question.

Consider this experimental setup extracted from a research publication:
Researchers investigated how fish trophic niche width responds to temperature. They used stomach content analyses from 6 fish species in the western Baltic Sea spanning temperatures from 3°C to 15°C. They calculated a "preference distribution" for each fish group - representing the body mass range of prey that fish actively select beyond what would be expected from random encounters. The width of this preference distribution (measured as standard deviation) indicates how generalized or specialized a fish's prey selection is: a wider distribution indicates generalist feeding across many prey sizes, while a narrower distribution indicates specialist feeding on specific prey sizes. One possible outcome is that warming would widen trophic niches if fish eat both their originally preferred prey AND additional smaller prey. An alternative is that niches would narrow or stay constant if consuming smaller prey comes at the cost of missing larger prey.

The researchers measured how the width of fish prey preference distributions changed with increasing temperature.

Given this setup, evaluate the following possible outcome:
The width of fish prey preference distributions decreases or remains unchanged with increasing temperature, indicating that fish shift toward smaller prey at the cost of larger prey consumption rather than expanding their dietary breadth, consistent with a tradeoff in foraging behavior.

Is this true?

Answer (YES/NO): YES